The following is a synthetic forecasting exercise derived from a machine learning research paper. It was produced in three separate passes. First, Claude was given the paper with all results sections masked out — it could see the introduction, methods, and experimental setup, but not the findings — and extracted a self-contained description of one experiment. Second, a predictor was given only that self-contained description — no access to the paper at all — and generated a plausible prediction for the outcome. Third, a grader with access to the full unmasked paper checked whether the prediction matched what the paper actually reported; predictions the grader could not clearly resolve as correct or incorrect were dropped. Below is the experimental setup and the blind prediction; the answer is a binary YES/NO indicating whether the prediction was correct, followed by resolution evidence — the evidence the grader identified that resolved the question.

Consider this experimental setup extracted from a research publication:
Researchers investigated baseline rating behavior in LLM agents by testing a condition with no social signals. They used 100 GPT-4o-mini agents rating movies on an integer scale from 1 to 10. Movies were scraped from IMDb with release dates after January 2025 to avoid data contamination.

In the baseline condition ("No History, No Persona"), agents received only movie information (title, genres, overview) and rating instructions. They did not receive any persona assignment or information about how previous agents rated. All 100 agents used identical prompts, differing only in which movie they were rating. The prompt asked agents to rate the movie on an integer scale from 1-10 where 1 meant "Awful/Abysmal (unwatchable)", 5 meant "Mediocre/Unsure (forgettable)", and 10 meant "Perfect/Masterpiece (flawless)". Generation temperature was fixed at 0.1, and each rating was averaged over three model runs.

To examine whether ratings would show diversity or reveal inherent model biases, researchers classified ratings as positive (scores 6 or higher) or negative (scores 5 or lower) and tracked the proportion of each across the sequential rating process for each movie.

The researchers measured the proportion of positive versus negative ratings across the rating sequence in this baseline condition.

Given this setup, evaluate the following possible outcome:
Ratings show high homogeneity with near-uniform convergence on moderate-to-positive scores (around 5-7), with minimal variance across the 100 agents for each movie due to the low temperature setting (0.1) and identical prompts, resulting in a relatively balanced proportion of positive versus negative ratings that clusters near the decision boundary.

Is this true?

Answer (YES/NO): NO